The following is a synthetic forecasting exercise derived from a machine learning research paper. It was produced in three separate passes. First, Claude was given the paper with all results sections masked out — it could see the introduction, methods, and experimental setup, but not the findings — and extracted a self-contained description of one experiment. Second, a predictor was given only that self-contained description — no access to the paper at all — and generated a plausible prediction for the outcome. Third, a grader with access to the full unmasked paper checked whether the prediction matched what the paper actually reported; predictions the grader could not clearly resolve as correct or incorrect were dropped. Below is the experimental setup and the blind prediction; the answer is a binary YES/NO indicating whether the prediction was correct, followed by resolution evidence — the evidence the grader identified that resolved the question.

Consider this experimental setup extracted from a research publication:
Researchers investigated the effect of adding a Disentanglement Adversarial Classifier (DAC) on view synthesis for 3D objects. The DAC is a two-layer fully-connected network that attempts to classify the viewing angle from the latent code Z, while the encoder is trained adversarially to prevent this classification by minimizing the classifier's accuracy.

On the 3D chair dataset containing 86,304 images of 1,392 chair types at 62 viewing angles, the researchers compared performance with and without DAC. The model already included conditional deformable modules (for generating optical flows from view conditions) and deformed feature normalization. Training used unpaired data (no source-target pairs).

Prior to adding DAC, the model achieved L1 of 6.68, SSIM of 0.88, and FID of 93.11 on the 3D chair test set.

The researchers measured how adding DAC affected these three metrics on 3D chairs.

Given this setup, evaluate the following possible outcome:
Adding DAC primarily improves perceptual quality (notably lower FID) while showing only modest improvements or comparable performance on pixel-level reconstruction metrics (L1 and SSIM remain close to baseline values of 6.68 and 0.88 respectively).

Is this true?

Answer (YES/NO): NO